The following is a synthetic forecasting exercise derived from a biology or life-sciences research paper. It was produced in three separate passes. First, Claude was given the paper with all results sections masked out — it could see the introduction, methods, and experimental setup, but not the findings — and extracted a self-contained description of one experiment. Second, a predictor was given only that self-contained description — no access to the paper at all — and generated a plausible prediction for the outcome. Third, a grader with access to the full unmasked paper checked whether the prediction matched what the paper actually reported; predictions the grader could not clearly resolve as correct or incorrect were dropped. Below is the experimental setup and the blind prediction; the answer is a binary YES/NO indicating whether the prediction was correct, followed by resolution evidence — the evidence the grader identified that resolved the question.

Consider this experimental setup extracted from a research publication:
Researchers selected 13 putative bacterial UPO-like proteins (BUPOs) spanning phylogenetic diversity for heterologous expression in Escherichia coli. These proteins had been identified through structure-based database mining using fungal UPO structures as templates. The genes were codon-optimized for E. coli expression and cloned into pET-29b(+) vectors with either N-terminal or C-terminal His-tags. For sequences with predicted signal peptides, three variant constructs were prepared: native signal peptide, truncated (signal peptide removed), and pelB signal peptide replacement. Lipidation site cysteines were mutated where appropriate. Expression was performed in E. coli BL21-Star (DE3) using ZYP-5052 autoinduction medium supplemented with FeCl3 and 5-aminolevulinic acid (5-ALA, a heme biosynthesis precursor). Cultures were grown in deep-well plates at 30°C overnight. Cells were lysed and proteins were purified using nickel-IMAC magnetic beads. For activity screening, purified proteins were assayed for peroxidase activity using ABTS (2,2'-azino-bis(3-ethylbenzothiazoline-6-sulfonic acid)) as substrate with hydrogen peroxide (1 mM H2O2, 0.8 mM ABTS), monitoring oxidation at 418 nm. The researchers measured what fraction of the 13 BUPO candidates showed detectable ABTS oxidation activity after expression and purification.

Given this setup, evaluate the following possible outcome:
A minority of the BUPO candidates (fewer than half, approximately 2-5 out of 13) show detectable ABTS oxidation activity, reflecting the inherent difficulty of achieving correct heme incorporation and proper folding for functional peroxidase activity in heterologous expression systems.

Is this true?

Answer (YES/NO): NO